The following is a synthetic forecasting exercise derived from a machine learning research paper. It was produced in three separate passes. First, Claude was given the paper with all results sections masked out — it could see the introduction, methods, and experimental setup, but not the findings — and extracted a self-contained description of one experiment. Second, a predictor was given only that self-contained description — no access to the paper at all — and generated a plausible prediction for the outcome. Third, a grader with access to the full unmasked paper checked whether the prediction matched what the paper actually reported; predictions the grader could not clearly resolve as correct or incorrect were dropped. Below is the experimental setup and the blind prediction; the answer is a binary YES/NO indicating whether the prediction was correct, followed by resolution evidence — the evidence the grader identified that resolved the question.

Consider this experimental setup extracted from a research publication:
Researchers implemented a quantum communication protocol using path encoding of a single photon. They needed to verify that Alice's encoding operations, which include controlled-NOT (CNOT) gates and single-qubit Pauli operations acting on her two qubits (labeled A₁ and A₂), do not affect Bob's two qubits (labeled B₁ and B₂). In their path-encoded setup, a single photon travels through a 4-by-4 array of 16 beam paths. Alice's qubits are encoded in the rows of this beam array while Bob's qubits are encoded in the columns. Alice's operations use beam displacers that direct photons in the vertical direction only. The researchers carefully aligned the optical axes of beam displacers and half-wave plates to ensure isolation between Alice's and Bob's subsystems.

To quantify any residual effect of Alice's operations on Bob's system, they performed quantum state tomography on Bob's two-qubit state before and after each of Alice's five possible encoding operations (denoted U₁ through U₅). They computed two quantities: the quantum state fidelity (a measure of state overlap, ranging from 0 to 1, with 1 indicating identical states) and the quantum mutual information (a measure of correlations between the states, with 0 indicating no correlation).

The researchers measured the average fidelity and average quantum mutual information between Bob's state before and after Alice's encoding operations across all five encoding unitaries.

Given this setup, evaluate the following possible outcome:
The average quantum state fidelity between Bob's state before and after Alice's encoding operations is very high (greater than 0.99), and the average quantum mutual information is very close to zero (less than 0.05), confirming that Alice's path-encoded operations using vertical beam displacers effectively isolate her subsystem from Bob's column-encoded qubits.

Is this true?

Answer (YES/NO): YES